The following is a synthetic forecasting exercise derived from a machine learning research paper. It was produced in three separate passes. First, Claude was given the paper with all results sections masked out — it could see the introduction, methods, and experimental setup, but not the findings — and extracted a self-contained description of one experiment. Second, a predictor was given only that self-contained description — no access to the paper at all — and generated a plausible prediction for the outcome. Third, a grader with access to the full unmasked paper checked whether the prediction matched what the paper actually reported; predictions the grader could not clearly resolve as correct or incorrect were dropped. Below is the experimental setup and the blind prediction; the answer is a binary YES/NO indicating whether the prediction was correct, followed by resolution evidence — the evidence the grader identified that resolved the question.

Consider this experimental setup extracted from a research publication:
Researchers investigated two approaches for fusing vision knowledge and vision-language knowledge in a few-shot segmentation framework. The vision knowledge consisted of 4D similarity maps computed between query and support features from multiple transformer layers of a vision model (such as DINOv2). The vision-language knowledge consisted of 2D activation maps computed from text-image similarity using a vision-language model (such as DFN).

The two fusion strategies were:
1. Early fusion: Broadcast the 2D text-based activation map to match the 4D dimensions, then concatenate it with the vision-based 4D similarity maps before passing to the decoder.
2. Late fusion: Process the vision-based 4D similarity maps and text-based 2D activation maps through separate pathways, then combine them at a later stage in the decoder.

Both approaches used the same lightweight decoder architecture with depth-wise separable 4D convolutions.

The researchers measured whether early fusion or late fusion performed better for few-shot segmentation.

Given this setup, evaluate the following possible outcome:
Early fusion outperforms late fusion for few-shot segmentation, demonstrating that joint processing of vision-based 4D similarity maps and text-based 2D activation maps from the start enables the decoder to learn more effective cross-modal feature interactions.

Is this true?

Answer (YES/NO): YES